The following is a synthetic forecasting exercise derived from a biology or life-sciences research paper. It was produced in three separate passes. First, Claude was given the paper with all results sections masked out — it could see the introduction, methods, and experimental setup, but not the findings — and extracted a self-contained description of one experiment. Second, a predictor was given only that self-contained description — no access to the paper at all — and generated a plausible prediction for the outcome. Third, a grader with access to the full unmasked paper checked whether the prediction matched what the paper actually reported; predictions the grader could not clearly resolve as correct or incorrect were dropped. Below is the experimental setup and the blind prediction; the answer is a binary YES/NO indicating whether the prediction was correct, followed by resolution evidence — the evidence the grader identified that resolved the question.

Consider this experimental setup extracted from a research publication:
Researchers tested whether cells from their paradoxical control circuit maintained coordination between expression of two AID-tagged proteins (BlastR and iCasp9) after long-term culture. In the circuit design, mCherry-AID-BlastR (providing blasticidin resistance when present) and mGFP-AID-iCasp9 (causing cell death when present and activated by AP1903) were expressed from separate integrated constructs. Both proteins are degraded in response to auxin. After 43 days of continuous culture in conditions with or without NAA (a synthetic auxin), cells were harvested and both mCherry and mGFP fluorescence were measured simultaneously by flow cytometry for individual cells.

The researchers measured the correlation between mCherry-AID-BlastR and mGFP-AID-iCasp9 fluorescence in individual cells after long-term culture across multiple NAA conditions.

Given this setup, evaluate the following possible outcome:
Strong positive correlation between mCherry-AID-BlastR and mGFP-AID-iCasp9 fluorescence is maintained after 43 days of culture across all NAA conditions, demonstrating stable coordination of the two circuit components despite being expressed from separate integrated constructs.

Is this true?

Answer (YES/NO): YES